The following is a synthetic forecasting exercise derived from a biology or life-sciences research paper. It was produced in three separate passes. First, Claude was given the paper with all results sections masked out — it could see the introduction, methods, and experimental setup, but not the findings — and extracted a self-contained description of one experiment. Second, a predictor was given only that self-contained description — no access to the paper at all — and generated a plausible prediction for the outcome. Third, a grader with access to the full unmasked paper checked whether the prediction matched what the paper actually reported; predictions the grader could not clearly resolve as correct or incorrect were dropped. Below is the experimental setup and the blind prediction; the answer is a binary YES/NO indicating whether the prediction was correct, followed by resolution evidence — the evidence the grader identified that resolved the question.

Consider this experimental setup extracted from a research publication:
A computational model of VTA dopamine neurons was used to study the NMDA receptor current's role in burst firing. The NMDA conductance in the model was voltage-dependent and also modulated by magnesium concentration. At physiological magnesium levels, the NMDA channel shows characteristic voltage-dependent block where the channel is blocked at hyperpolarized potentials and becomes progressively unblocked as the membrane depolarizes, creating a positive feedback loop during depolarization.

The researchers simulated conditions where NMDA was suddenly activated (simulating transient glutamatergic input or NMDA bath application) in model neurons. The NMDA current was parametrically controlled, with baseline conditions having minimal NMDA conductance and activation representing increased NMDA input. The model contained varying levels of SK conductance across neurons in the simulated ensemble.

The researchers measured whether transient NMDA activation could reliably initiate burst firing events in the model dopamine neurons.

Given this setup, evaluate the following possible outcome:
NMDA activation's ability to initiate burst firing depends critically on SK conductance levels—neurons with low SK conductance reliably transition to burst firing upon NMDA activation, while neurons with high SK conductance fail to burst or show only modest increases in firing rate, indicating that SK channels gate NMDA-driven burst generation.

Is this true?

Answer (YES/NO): NO